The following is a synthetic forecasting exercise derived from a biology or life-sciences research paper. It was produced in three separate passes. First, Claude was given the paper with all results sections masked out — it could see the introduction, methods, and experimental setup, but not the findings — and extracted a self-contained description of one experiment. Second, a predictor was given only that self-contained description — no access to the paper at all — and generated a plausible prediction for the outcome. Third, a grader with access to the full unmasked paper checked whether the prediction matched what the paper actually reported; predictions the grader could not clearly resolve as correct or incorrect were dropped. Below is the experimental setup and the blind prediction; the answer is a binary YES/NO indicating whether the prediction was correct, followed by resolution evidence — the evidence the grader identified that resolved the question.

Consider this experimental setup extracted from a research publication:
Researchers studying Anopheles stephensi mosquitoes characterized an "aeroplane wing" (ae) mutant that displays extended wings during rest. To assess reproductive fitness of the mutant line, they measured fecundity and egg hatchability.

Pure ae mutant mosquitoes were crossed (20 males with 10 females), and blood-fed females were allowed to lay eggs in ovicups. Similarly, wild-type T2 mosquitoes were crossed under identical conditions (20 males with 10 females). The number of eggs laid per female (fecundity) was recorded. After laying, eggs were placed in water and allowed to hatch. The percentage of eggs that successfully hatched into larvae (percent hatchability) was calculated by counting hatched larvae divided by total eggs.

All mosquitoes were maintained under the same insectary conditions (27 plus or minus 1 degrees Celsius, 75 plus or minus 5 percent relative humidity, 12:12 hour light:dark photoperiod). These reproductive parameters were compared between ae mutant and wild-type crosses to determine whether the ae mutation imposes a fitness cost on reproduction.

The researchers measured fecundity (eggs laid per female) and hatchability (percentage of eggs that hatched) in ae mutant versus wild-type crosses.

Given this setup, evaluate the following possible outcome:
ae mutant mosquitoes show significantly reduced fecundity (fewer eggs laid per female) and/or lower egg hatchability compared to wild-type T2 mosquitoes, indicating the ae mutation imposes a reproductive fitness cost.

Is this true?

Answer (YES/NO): NO